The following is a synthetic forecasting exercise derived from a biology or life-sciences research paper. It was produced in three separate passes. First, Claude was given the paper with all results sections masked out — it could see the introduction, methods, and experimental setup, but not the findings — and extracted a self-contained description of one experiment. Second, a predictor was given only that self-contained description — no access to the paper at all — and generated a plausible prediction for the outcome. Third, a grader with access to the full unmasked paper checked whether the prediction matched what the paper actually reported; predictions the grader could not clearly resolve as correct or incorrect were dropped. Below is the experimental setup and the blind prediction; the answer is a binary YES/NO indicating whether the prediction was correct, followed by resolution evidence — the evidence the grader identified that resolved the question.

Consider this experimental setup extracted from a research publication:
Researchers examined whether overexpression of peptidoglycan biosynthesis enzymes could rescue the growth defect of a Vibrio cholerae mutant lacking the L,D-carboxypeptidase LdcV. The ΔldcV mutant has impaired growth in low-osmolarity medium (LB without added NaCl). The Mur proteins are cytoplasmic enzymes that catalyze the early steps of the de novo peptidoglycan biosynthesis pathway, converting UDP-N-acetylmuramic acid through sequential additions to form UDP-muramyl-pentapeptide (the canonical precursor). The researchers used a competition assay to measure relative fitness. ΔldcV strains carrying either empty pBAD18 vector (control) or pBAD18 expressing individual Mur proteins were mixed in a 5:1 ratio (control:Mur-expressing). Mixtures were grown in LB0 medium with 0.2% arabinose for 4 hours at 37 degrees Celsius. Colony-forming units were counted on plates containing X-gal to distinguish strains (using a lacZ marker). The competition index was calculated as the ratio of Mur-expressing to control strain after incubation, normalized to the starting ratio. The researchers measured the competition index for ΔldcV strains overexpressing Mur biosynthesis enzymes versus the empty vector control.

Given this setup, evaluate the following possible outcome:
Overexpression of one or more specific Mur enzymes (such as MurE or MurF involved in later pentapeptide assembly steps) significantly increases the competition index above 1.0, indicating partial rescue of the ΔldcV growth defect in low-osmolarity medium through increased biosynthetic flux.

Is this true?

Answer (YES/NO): NO